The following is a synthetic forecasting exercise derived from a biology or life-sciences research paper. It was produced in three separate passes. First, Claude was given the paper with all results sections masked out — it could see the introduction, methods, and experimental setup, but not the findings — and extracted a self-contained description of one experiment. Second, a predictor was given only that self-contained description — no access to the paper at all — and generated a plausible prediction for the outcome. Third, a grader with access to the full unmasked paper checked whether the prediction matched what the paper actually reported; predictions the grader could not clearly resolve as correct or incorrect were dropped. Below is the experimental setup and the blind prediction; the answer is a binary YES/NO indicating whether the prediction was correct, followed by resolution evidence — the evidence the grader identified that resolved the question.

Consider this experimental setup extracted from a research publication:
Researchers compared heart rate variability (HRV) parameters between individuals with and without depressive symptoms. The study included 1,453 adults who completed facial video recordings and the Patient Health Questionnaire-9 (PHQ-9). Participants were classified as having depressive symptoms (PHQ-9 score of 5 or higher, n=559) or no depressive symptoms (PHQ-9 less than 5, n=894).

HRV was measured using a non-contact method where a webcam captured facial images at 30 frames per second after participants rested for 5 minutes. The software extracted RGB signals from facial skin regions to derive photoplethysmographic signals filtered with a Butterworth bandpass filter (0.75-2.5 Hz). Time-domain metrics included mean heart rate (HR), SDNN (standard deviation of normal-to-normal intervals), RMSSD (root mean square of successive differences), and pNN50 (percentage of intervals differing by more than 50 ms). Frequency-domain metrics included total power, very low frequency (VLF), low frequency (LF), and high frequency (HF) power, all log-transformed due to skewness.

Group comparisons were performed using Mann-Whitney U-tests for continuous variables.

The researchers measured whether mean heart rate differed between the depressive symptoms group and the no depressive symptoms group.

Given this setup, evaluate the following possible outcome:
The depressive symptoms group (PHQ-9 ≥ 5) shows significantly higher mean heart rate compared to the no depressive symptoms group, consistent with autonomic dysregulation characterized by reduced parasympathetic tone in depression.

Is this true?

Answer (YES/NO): YES